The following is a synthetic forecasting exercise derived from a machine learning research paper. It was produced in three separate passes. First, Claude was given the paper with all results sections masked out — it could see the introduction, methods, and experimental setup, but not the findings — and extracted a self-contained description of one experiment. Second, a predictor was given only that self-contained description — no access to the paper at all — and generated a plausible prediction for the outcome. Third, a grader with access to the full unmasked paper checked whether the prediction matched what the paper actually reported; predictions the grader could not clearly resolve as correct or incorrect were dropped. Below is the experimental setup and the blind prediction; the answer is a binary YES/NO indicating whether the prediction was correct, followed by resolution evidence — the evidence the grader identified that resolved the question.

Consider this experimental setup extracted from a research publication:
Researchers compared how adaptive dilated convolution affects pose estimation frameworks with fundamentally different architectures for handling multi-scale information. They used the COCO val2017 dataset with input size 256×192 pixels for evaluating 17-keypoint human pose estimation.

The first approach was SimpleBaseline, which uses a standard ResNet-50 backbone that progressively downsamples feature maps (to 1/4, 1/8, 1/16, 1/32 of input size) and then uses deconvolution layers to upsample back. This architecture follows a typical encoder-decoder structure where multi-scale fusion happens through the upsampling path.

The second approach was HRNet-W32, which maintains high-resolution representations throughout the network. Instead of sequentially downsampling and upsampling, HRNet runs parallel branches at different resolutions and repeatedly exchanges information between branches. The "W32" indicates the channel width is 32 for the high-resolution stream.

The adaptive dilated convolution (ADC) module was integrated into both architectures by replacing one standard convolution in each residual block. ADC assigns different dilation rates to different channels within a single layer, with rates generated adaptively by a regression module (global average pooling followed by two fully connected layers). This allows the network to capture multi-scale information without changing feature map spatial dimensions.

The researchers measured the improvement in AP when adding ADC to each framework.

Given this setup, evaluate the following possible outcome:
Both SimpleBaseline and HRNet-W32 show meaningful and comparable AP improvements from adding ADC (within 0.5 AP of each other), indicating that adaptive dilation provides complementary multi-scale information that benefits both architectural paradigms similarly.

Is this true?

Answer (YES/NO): NO